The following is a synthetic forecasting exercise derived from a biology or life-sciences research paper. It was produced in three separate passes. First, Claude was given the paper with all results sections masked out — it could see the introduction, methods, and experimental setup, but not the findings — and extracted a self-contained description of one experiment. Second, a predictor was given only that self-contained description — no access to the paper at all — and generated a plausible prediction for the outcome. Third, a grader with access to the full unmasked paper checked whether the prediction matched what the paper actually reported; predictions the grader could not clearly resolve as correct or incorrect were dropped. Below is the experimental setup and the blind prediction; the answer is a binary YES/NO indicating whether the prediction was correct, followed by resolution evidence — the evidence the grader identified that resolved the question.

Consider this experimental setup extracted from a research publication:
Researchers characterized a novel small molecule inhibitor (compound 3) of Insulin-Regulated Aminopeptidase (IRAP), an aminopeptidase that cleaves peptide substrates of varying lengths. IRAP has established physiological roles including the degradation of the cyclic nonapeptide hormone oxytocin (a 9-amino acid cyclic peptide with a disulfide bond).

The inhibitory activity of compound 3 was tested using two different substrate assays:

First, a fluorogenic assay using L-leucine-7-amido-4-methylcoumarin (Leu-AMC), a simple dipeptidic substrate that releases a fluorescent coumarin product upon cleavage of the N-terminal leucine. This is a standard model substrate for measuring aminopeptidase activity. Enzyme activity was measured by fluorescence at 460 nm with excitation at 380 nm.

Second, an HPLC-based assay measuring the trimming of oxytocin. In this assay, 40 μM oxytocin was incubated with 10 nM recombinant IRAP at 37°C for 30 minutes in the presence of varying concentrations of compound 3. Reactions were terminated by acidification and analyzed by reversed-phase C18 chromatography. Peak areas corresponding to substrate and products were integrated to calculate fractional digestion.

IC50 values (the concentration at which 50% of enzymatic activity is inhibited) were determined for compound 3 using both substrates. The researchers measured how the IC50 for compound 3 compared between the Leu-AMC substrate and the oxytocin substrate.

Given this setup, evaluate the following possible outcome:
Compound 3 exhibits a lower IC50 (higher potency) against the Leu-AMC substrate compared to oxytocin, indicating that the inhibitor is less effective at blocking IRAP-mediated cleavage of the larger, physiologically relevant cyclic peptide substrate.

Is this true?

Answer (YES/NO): YES